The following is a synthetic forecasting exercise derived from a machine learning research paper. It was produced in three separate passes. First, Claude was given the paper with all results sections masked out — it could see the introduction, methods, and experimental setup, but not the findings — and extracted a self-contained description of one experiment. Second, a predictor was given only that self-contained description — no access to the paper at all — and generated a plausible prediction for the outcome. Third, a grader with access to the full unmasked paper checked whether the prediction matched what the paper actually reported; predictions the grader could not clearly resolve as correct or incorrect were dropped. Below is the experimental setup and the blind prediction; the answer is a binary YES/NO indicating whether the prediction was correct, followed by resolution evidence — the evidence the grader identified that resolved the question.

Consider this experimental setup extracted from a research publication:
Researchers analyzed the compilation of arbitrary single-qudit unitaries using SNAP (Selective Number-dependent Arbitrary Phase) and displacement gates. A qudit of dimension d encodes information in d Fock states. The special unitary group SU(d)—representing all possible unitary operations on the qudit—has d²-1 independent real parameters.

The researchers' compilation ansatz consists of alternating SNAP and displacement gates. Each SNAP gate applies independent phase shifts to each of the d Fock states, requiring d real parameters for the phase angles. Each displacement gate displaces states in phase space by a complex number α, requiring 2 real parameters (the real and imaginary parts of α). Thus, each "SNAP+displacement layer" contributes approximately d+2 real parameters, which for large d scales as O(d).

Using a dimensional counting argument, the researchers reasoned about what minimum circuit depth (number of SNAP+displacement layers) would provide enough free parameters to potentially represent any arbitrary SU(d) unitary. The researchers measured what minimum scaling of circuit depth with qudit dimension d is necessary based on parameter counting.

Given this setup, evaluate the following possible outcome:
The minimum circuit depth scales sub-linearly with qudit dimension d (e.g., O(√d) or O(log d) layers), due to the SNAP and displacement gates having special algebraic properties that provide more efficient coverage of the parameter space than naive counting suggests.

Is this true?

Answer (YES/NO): NO